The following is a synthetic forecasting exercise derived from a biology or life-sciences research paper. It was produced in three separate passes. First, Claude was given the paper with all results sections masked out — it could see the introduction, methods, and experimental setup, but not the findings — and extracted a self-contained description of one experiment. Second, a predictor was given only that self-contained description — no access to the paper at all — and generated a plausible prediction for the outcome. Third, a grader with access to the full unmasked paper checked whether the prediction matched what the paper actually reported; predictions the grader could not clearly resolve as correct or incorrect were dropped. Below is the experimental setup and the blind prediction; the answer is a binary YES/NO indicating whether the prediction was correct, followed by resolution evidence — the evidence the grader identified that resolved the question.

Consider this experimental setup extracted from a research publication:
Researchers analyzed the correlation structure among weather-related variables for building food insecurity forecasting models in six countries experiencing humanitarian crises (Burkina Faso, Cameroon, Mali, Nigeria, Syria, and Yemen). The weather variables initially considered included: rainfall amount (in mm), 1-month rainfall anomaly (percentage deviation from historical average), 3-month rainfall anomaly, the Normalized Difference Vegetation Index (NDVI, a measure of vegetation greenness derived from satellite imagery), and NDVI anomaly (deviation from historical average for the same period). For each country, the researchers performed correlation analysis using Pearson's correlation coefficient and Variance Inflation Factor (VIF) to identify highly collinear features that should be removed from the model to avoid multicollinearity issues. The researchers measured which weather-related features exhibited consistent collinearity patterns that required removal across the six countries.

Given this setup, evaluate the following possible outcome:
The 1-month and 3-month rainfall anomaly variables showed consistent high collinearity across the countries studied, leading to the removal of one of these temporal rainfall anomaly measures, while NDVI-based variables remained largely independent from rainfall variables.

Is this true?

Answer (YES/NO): NO